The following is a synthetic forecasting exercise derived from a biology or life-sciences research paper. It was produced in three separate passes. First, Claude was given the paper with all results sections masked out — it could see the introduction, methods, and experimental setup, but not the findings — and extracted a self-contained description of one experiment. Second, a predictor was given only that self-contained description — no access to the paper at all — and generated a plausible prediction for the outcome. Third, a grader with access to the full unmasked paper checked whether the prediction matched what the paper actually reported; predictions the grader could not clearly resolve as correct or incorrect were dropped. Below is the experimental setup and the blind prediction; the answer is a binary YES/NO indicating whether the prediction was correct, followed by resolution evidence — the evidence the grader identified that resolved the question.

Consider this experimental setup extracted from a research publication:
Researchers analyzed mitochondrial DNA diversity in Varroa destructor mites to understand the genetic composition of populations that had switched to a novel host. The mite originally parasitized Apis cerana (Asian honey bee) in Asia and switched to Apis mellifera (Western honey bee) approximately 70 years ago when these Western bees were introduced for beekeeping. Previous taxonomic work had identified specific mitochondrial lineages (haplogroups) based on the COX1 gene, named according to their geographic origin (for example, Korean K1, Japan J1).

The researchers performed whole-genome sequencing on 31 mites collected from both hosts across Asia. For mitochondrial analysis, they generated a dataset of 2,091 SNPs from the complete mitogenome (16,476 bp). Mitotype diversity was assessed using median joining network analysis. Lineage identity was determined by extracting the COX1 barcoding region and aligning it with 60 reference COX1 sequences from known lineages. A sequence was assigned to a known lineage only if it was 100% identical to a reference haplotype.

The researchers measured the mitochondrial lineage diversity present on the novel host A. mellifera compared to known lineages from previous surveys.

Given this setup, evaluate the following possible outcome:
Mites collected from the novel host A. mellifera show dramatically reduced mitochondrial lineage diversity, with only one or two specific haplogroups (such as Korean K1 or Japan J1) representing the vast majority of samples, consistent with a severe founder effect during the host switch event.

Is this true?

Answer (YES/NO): YES